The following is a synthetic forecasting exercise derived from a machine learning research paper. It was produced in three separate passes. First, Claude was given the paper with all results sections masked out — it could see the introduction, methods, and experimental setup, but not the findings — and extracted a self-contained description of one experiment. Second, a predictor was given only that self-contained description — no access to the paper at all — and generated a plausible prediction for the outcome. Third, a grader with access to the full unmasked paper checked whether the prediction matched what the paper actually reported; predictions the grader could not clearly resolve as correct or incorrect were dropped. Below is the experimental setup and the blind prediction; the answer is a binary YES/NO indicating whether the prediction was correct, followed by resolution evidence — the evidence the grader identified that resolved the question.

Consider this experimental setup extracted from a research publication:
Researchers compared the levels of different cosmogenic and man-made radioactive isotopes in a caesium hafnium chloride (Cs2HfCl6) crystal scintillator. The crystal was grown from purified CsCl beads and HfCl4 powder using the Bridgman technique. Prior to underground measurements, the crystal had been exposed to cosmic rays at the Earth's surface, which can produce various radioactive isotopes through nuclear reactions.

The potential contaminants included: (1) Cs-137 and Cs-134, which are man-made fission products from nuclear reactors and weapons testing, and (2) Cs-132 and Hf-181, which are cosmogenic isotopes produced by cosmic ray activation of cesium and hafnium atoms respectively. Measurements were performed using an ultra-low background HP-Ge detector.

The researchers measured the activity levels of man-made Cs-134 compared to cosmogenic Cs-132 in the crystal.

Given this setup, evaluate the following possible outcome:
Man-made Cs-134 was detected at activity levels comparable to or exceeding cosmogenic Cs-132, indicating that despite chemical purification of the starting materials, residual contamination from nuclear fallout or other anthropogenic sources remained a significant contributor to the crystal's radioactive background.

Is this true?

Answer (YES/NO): YES